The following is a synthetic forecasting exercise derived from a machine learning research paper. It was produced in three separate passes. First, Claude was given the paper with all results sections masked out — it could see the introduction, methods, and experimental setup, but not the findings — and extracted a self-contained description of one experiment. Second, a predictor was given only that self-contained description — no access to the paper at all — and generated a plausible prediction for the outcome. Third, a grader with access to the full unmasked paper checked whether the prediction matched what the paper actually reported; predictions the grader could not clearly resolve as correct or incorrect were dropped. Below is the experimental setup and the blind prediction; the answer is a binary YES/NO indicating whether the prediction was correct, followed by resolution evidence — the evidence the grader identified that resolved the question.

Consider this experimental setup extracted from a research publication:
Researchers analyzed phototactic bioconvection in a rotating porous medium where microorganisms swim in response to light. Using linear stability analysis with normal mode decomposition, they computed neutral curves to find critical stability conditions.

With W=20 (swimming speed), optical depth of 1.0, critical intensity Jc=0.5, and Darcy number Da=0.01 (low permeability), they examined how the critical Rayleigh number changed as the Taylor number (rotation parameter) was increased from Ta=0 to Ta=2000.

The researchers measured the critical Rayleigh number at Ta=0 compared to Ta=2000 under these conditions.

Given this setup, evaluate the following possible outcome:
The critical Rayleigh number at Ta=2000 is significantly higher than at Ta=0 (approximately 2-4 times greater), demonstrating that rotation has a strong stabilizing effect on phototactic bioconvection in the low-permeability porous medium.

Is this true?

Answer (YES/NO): NO